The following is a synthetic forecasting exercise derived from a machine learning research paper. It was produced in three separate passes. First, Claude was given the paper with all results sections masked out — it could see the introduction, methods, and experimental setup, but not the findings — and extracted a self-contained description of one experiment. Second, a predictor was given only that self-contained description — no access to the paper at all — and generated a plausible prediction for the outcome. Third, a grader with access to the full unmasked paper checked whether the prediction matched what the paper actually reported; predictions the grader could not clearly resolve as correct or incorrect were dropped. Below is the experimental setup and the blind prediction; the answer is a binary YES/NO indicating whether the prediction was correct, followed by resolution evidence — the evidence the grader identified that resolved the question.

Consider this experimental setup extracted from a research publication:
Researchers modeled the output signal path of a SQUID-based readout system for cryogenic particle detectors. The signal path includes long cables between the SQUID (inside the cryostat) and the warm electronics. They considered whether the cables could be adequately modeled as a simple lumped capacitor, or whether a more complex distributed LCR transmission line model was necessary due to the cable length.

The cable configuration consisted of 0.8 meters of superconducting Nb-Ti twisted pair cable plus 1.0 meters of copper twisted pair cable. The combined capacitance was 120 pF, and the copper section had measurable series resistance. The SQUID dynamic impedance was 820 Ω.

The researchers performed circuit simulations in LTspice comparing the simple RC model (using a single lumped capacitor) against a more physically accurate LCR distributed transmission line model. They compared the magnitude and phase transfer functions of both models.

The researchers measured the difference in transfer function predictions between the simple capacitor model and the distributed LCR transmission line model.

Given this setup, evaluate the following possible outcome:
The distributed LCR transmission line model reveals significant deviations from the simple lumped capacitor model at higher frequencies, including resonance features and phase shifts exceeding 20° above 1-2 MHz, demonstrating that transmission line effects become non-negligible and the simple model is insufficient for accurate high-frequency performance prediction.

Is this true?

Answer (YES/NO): NO